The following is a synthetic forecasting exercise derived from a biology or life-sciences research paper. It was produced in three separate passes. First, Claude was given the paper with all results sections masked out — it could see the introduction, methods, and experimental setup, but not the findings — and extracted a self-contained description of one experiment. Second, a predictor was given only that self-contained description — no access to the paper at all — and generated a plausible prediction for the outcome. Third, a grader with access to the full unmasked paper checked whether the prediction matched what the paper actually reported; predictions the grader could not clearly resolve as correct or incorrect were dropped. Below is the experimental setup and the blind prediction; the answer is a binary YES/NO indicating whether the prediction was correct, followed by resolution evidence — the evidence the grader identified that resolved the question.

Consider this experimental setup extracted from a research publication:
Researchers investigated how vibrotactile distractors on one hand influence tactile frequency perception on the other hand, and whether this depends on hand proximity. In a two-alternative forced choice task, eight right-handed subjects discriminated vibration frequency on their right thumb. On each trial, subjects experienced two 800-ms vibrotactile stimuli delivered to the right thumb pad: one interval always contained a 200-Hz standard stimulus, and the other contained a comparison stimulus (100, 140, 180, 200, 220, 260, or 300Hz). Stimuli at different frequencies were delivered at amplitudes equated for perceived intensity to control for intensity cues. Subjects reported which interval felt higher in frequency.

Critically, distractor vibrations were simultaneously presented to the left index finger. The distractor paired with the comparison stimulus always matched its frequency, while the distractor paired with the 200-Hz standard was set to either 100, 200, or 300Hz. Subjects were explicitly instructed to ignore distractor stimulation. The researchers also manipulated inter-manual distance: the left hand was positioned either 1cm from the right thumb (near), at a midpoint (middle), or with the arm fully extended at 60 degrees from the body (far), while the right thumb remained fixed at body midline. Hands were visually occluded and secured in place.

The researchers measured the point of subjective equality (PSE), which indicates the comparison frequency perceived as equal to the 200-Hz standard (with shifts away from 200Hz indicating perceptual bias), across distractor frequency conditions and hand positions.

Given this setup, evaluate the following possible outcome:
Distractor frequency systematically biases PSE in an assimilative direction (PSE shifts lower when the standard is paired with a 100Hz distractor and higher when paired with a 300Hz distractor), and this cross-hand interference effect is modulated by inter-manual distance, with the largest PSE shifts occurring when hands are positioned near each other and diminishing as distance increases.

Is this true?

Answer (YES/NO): YES